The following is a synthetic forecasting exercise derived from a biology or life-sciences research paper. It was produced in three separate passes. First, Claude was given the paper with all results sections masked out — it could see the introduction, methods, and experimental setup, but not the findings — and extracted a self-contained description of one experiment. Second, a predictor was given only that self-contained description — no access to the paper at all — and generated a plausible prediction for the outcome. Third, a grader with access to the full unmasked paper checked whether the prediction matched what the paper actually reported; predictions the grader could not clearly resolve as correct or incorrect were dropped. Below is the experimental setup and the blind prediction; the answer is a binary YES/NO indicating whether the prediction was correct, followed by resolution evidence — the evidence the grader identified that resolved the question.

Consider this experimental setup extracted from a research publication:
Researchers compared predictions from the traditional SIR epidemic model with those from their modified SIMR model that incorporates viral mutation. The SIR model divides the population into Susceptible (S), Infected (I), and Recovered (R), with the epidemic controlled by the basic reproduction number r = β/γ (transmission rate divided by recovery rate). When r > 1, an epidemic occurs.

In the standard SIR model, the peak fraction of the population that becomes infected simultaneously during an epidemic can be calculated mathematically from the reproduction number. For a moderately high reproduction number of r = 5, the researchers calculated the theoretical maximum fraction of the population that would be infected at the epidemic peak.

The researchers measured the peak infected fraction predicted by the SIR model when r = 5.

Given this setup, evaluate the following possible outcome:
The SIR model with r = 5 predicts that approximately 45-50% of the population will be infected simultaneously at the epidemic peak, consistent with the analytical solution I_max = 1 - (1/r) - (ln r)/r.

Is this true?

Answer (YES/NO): YES